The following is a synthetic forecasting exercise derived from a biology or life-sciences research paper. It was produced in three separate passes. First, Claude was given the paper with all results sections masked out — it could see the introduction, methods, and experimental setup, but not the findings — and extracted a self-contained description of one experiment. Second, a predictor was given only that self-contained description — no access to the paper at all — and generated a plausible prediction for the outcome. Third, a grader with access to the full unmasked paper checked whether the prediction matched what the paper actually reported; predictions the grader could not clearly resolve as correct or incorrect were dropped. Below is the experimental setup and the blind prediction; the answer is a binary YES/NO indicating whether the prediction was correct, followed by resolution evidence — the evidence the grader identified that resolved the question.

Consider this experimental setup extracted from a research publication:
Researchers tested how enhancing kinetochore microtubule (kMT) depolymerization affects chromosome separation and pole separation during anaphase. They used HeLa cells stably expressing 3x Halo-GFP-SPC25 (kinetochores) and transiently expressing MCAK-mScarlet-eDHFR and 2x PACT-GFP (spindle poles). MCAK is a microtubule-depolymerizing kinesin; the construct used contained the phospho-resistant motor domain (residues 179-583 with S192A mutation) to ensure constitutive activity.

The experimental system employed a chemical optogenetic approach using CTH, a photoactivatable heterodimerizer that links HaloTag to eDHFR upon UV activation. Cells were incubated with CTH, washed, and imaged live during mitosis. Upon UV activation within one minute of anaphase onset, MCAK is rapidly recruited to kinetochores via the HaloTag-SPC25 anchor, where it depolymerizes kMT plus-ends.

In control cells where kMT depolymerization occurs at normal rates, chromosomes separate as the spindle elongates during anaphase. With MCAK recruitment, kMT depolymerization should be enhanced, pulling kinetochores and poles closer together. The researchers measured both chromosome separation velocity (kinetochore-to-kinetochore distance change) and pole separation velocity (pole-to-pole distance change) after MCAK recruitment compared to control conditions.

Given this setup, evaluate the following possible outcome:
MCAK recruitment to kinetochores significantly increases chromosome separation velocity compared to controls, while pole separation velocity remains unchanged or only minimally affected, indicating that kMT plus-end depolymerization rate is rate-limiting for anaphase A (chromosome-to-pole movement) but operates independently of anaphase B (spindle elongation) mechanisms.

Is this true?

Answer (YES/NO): NO